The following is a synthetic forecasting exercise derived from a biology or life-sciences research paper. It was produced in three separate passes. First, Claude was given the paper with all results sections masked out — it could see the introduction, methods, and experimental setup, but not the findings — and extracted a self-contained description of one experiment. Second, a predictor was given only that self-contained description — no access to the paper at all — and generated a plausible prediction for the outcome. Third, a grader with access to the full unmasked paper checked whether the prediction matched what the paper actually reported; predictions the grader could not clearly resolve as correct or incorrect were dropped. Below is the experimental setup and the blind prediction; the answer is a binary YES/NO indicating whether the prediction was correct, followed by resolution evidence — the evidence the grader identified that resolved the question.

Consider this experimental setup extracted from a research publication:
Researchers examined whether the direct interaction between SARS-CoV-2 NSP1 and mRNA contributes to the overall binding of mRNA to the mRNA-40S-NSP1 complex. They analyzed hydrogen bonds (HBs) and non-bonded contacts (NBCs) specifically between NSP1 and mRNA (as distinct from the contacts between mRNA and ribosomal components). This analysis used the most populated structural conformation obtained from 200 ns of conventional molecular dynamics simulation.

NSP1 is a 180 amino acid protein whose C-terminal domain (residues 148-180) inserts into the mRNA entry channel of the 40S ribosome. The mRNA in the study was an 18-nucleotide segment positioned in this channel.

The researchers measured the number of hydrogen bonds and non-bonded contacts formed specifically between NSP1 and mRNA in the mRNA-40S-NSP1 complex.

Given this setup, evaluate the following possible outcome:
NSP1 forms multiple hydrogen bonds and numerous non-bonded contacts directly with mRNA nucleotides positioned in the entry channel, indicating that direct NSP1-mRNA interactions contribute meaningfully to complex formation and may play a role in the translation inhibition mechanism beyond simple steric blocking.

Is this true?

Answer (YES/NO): YES